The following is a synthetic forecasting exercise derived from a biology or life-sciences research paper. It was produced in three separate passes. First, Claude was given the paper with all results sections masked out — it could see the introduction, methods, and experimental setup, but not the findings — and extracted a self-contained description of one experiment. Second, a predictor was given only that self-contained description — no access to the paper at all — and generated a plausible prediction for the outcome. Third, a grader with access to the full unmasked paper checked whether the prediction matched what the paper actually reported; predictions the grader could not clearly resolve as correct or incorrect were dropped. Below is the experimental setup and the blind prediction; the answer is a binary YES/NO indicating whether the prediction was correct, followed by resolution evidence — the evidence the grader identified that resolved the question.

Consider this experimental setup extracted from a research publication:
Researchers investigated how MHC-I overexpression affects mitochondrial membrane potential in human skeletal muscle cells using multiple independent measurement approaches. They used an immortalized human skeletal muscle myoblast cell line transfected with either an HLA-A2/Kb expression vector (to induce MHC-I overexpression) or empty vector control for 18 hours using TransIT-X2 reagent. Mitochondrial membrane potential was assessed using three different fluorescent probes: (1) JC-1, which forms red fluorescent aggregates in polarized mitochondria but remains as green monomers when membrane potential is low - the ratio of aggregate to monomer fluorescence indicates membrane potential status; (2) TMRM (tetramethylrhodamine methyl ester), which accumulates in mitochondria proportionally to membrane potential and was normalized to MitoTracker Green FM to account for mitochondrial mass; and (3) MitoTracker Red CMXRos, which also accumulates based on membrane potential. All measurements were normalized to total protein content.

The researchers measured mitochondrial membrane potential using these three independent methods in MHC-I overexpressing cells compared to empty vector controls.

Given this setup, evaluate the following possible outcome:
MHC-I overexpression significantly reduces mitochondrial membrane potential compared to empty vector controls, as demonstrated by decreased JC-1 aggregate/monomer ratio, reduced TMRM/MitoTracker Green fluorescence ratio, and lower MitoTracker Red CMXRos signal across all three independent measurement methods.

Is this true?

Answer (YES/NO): NO